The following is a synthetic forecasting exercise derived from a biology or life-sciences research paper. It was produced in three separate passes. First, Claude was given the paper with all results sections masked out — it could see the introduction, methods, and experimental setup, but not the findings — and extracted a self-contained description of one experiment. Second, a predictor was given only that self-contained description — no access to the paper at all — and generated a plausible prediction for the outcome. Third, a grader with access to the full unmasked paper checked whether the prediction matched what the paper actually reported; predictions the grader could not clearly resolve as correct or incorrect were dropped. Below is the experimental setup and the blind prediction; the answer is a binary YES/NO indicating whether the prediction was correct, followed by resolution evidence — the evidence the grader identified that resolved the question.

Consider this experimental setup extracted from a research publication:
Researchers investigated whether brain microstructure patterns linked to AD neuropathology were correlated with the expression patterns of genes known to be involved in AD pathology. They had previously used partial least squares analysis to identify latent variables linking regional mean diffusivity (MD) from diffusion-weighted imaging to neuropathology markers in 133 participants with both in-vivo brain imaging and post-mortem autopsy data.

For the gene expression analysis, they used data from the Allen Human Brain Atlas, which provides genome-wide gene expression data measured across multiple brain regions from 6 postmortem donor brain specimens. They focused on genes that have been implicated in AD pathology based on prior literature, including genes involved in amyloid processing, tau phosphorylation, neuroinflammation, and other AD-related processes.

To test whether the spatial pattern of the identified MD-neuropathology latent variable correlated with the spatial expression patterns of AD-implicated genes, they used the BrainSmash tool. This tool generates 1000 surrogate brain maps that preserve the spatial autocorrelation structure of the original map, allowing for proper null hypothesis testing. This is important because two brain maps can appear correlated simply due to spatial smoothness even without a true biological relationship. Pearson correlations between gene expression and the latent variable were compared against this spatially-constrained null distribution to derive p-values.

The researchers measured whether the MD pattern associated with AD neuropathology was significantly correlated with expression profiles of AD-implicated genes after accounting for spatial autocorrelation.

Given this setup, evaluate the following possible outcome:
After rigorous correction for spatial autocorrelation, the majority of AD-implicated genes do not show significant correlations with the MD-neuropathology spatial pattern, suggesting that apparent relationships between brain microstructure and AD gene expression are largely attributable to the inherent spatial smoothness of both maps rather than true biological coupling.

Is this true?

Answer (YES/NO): NO